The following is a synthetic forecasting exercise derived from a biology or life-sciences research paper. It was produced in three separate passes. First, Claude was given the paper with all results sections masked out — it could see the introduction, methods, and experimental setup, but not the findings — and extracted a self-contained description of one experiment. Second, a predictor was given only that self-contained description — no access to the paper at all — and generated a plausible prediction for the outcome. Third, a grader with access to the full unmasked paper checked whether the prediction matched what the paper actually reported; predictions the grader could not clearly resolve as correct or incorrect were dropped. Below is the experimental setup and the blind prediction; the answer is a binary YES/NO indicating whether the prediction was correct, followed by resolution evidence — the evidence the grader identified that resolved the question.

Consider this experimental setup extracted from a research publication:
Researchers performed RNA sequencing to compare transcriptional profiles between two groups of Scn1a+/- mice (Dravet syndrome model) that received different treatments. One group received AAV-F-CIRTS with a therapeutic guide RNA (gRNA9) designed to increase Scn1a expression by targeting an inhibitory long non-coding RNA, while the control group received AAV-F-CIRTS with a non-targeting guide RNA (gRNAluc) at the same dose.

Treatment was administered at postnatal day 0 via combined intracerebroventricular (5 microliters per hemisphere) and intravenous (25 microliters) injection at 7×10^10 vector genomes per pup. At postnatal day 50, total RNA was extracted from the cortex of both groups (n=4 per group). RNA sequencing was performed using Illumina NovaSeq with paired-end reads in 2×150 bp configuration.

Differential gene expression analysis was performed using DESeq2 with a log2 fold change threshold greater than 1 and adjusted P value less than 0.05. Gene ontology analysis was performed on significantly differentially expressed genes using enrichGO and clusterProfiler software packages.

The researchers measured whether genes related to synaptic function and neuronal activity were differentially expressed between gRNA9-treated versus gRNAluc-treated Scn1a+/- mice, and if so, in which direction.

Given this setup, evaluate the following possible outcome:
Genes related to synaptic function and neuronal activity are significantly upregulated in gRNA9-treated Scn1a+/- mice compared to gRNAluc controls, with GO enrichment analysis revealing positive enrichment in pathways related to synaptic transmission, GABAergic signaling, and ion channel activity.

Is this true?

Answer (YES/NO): NO